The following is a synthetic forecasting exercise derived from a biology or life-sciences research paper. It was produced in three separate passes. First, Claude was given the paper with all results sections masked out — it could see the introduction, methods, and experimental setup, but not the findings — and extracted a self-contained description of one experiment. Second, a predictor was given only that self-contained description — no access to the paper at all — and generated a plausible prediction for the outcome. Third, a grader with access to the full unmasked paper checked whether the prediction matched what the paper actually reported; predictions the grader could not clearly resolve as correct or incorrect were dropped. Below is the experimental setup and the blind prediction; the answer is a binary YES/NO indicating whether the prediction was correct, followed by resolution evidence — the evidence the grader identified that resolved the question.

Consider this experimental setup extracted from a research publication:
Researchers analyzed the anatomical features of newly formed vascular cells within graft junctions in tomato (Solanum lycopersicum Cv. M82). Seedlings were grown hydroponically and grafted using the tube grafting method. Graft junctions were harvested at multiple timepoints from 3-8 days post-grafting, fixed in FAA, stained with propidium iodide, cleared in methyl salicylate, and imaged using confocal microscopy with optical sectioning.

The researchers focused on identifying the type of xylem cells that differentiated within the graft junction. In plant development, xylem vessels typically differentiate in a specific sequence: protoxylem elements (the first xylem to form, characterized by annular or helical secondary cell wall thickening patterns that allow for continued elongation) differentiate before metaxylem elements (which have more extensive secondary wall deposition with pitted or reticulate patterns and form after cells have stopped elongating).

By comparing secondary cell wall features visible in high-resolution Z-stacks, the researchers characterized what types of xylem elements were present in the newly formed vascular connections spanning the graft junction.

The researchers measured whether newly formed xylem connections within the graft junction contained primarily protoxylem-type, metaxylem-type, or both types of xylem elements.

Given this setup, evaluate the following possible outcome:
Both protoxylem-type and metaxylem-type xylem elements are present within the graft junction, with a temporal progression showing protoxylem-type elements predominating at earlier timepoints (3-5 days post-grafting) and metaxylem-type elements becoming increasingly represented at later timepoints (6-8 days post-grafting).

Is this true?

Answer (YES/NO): YES